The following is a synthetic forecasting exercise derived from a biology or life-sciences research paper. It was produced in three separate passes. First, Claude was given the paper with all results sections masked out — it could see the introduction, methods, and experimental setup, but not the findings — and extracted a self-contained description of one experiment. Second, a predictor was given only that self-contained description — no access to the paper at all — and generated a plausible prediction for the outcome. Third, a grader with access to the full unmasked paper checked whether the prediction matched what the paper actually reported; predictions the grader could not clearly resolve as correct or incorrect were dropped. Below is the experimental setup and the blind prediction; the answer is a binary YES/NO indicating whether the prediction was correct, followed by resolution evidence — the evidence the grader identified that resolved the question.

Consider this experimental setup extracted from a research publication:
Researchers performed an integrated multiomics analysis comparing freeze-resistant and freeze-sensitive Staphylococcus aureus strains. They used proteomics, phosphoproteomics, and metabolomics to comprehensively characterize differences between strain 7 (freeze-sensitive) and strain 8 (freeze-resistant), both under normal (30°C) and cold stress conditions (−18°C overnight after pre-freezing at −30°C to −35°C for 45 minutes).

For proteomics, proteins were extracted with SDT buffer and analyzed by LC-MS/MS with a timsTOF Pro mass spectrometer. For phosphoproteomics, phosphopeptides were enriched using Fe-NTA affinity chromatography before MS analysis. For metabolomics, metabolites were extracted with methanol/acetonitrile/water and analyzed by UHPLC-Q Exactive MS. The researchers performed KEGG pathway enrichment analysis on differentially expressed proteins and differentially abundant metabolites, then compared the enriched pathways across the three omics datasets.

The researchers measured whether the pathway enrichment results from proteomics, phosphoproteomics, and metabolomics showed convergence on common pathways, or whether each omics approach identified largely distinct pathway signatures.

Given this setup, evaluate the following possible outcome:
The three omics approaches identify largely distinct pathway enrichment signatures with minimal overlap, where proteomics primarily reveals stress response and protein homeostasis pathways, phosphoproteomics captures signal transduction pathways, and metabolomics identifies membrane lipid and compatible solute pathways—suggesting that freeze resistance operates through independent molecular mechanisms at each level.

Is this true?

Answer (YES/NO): NO